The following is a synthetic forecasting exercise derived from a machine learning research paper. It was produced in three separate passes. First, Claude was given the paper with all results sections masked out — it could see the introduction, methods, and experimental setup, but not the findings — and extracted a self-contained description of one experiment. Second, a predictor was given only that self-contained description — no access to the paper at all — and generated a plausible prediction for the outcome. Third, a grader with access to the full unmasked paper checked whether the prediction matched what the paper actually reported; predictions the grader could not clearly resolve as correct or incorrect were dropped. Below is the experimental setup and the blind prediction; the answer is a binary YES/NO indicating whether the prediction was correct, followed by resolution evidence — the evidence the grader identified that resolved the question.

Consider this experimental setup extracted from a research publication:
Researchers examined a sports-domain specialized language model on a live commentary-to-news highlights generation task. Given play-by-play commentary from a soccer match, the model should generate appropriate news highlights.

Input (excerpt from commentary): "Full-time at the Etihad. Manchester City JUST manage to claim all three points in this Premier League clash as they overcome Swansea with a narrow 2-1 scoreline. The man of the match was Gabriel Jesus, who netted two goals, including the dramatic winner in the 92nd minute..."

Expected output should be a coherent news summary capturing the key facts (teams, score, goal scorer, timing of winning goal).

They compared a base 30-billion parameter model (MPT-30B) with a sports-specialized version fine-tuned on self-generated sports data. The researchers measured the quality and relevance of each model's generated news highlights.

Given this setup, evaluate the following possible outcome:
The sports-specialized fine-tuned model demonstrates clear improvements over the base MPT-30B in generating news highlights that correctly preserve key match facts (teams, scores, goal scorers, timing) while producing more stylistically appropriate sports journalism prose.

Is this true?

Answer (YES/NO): YES